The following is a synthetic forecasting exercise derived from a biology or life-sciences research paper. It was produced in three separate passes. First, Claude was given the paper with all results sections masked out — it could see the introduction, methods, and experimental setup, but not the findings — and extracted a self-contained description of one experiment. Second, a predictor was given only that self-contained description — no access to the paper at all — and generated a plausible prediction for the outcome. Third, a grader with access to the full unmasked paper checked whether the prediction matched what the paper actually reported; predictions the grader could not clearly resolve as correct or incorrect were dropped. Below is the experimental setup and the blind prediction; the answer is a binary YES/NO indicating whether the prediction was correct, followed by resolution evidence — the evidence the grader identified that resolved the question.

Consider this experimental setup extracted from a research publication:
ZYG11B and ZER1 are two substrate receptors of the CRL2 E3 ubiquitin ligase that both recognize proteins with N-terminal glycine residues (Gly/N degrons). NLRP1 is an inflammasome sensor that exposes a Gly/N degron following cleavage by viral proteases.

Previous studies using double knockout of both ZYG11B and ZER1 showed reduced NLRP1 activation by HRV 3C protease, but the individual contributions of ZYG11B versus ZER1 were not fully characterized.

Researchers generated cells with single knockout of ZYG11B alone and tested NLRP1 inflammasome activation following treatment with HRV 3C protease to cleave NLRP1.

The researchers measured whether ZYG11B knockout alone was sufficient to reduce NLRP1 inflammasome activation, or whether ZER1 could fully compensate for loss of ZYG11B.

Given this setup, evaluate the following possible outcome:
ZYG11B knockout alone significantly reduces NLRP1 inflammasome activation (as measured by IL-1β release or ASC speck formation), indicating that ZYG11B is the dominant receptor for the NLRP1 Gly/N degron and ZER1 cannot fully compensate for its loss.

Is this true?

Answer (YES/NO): YES